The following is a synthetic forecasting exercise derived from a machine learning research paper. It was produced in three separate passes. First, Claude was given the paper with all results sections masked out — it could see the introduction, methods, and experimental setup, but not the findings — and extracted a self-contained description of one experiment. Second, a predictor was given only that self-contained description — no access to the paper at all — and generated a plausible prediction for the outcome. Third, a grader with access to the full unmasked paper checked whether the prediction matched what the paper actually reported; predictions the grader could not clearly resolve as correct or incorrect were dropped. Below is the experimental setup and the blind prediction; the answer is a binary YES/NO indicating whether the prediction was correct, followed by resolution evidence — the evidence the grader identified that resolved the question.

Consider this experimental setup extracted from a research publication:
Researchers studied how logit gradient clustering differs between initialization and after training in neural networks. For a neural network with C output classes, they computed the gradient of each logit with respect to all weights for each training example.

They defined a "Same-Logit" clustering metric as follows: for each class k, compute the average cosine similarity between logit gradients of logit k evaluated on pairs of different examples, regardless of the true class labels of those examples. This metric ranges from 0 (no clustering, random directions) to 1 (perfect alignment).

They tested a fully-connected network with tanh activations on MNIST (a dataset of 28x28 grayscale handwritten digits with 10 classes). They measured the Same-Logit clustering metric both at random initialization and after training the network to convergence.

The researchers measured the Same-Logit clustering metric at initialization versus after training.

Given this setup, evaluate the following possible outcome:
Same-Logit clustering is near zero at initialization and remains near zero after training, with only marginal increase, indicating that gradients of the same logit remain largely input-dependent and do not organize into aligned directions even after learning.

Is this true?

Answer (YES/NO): NO